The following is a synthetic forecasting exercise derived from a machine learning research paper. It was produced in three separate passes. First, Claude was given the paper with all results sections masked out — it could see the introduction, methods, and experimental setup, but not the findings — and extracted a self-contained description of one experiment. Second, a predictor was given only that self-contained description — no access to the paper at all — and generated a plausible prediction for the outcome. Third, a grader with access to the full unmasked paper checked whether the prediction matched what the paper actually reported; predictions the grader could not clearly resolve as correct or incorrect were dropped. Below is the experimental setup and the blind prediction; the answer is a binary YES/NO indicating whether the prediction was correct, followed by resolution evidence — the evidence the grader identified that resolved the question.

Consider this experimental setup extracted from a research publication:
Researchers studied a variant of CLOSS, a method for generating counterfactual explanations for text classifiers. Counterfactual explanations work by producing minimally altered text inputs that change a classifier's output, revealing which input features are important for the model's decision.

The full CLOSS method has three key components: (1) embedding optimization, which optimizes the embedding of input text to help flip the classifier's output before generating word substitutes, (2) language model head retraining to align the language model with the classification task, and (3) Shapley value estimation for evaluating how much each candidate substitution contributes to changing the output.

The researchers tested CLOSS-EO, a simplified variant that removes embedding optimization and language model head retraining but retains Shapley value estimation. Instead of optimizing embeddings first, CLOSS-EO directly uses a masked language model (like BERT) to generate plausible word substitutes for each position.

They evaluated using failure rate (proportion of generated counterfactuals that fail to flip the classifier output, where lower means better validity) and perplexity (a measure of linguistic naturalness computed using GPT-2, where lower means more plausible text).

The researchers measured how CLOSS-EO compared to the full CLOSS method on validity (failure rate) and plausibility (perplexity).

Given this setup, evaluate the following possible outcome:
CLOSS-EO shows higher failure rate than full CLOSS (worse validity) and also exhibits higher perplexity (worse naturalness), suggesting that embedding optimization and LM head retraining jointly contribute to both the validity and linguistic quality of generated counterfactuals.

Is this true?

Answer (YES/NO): NO